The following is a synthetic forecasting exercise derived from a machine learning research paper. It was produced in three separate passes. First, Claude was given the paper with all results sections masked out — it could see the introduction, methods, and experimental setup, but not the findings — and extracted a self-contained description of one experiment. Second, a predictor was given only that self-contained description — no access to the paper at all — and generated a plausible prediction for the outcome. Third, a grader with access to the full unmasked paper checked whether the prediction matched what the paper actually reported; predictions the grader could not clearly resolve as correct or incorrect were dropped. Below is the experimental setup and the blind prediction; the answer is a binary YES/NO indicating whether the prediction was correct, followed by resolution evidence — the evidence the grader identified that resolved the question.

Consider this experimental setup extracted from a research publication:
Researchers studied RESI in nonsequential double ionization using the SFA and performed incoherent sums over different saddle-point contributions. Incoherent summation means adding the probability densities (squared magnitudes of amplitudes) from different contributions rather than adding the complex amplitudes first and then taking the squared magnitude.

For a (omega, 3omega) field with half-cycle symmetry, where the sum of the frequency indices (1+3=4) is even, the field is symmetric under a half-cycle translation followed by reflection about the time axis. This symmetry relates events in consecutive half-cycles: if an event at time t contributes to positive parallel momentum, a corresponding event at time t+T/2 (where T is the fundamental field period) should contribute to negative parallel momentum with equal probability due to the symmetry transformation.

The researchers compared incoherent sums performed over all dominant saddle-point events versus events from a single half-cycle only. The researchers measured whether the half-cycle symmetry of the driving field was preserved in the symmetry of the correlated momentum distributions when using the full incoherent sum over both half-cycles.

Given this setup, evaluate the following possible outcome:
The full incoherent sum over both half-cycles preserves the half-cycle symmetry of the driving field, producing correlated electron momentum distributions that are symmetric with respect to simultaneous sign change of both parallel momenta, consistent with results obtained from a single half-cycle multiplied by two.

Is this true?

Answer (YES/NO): YES